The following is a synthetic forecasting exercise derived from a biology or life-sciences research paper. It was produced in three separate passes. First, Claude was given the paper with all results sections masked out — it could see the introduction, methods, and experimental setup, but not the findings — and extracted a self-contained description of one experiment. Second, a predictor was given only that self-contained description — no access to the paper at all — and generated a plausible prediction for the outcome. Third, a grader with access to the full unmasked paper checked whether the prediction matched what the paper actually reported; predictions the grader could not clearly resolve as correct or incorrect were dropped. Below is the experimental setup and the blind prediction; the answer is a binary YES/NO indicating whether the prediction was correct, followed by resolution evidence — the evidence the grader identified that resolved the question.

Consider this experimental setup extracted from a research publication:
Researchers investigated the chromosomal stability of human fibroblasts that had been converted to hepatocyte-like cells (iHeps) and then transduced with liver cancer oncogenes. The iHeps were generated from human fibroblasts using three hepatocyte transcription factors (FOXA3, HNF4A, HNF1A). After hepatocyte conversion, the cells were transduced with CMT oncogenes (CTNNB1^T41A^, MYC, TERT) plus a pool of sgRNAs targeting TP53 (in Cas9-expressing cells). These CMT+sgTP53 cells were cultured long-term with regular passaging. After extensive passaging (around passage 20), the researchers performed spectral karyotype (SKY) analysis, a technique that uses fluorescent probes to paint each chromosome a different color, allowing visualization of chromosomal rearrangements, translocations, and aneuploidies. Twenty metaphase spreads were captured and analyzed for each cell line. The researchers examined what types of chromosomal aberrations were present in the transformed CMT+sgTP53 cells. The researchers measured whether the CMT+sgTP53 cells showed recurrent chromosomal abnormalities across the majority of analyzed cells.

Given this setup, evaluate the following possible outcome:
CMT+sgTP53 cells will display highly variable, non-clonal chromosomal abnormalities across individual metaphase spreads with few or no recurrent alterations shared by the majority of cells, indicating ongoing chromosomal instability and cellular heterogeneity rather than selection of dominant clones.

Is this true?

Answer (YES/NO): NO